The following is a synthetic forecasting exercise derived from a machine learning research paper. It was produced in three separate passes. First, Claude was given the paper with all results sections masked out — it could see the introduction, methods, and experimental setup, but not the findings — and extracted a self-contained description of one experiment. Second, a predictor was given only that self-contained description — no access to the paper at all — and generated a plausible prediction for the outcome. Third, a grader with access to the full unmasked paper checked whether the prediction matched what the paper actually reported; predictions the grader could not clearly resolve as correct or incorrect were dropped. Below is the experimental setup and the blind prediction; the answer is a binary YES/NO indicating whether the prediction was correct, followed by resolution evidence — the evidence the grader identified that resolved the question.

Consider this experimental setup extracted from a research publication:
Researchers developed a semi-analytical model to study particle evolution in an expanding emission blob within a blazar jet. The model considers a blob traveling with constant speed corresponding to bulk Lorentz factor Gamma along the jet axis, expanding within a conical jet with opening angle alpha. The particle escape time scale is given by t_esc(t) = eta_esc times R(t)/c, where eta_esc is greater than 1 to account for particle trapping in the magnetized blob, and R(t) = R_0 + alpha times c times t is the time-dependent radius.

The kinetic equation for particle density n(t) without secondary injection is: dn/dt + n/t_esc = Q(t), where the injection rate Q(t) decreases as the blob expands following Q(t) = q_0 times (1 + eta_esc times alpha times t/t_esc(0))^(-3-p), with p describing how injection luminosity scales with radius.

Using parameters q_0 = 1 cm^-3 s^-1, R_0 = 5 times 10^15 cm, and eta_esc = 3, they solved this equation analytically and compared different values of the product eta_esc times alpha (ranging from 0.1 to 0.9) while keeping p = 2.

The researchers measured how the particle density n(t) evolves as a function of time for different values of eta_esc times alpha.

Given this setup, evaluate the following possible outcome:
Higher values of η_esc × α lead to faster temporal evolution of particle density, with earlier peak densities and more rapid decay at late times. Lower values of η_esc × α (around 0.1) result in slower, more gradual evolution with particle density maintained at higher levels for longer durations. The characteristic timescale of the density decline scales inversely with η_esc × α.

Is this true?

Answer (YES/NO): NO